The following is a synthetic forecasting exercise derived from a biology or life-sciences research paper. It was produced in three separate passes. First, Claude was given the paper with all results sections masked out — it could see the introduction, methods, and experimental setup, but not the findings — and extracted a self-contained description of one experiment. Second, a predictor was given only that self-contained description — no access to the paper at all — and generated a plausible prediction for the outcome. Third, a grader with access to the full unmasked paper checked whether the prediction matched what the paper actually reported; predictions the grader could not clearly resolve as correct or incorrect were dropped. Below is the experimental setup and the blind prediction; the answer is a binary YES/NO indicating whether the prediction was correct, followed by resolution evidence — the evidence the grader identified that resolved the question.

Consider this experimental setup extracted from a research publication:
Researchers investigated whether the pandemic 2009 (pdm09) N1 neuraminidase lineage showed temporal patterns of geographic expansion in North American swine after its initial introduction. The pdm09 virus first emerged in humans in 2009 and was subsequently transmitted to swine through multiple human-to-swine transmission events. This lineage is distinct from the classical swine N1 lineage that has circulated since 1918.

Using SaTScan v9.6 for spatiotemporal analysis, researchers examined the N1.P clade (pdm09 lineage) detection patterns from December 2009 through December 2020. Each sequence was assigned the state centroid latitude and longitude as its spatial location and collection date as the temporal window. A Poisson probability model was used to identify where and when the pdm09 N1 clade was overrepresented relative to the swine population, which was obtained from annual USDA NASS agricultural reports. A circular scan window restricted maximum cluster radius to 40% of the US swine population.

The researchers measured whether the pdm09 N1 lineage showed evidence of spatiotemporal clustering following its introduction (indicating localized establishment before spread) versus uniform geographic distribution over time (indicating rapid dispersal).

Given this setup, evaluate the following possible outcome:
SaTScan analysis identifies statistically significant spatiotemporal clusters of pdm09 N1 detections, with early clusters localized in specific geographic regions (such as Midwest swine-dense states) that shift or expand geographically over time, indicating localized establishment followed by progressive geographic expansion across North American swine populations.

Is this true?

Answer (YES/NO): YES